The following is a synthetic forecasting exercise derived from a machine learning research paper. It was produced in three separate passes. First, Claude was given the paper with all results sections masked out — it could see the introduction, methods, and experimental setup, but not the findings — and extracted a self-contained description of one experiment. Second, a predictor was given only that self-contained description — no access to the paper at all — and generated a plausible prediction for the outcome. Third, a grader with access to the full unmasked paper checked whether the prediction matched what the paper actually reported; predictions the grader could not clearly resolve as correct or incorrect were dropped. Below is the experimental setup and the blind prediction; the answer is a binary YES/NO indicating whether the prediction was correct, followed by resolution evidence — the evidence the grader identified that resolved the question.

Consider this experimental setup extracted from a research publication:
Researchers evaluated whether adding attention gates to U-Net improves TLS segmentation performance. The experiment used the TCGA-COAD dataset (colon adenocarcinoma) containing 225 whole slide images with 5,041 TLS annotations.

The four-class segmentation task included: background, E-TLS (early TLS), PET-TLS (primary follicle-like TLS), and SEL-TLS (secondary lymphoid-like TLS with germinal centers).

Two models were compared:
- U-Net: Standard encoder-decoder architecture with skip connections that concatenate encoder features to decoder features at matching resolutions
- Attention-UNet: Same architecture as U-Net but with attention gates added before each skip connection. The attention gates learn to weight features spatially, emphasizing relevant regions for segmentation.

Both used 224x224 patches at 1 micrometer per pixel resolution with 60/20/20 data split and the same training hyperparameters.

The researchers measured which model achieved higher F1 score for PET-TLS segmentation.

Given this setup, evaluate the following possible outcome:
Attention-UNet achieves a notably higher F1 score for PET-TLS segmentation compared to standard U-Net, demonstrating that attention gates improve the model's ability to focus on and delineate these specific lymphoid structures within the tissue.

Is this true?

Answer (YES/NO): NO